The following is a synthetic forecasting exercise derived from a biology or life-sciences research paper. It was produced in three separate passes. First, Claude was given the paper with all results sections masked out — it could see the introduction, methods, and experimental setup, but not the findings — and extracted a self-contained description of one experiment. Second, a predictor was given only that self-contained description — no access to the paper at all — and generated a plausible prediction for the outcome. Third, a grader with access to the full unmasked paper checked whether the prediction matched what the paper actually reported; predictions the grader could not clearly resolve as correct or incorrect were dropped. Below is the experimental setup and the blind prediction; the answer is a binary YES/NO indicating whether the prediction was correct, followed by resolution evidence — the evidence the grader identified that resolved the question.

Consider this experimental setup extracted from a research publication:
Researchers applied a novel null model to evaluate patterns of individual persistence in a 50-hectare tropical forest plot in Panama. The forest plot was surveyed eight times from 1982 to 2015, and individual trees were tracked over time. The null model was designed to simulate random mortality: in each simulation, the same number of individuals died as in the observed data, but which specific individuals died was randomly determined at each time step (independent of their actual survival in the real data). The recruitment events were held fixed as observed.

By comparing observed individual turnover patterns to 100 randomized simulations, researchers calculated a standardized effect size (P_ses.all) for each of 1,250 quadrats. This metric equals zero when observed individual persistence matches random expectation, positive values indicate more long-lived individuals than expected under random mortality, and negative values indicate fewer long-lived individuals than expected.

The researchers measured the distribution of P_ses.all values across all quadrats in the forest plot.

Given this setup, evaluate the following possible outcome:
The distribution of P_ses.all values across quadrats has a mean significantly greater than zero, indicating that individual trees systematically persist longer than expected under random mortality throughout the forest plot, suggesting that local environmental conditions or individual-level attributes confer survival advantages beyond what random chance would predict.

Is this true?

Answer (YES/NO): YES